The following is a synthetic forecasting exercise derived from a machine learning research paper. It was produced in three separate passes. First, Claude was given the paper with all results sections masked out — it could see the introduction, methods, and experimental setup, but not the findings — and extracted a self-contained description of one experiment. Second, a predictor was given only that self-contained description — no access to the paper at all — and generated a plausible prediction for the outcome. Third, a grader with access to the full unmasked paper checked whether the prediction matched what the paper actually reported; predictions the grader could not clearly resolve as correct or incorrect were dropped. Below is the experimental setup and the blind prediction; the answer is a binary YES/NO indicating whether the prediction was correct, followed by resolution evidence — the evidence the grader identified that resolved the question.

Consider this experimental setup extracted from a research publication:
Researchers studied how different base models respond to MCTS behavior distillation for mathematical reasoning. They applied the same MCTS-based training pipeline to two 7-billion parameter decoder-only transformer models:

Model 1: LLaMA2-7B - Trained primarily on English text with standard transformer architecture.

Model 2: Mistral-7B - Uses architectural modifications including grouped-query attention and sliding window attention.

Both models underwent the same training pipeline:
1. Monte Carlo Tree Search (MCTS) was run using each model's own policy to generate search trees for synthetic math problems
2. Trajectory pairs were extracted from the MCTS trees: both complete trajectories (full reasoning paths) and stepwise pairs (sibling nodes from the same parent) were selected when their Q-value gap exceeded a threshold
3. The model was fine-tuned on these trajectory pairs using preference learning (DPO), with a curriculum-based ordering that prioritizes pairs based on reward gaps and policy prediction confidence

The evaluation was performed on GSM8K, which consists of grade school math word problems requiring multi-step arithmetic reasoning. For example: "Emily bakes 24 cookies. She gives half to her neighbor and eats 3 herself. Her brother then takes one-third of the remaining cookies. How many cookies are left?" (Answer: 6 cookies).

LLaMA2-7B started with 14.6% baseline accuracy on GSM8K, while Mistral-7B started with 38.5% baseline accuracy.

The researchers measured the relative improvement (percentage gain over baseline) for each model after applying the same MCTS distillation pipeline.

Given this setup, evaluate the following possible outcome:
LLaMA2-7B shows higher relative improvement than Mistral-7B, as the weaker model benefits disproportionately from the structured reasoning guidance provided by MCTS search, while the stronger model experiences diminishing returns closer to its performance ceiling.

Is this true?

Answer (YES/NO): YES